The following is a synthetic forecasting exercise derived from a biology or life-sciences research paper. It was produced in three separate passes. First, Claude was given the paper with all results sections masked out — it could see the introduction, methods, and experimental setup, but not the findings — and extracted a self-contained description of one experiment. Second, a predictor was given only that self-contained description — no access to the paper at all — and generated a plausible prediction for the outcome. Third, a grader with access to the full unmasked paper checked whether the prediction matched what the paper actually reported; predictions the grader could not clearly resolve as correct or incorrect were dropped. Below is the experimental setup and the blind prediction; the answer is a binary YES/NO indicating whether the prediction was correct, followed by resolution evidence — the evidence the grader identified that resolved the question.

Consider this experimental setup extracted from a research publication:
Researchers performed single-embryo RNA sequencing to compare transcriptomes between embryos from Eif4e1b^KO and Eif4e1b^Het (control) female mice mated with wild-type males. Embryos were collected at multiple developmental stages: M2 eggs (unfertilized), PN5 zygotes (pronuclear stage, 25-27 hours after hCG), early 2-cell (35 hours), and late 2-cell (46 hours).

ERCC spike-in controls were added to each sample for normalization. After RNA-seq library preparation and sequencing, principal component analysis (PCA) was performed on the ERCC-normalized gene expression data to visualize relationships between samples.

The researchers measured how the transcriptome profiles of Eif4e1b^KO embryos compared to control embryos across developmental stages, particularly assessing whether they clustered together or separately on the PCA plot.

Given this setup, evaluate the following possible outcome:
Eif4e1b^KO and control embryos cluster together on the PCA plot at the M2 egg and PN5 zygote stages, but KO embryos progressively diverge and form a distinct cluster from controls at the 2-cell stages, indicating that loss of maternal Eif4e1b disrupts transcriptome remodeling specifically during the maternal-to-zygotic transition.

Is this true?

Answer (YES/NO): YES